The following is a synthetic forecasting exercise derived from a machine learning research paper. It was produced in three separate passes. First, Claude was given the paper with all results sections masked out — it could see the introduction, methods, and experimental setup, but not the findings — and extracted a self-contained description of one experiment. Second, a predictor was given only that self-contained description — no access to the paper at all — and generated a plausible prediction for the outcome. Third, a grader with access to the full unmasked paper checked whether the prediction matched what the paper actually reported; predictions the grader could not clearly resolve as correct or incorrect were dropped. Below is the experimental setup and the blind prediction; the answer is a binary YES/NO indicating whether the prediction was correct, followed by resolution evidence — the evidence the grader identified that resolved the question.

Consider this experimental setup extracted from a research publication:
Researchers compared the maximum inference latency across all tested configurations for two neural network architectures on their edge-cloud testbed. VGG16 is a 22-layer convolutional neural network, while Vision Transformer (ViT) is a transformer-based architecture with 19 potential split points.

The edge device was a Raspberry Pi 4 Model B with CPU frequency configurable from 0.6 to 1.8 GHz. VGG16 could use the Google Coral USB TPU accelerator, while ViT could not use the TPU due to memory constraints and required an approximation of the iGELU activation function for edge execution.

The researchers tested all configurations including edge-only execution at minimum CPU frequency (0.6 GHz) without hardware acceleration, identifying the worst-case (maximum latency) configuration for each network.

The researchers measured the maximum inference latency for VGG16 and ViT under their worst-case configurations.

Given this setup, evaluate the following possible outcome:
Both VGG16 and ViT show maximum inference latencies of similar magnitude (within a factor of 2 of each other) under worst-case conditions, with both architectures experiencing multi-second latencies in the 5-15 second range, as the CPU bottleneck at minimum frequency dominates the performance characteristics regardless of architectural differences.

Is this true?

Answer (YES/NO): NO